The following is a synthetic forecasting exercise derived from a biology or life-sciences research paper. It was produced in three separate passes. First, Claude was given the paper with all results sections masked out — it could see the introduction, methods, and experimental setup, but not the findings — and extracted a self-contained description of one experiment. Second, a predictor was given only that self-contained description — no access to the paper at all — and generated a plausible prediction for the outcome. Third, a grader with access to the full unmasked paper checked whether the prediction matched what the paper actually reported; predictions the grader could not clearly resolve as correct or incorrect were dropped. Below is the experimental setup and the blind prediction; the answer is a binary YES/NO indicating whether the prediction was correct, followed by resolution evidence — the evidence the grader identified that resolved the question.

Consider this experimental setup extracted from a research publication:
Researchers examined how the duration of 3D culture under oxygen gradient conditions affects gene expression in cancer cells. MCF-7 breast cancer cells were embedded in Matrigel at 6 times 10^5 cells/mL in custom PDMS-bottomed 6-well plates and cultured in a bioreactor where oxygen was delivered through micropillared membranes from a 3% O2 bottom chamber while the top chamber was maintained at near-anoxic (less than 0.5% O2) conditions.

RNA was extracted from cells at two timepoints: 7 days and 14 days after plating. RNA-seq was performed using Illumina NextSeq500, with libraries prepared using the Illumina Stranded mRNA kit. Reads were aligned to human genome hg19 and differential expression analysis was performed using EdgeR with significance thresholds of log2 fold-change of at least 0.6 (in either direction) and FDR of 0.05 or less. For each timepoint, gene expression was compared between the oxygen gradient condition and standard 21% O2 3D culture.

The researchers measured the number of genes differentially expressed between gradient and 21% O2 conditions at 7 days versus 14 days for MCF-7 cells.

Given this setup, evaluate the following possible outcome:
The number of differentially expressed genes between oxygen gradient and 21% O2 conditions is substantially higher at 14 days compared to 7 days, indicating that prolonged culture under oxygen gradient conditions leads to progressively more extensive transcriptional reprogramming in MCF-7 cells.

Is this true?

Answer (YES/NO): YES